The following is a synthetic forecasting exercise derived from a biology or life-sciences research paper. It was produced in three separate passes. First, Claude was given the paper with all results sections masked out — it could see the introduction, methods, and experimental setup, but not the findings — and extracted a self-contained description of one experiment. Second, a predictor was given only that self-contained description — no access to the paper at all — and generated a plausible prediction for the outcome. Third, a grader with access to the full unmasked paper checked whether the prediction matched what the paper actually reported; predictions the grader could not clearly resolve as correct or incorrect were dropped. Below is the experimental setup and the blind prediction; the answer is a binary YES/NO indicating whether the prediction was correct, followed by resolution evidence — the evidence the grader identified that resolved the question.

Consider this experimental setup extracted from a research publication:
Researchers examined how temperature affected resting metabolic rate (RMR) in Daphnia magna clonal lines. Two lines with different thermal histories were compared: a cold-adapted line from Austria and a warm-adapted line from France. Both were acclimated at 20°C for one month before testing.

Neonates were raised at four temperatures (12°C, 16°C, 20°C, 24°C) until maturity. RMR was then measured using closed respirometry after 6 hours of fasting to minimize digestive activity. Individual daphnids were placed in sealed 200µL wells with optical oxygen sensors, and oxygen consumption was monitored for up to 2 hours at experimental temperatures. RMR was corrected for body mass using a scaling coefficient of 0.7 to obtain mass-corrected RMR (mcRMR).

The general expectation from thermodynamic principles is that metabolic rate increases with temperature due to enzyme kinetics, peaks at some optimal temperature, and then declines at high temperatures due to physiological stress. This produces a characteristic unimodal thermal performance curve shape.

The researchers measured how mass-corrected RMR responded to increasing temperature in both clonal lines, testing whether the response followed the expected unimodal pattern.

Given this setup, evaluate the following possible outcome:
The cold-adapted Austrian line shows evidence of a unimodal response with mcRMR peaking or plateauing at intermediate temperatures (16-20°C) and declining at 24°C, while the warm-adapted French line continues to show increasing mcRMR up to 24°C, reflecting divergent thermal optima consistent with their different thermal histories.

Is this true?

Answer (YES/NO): NO